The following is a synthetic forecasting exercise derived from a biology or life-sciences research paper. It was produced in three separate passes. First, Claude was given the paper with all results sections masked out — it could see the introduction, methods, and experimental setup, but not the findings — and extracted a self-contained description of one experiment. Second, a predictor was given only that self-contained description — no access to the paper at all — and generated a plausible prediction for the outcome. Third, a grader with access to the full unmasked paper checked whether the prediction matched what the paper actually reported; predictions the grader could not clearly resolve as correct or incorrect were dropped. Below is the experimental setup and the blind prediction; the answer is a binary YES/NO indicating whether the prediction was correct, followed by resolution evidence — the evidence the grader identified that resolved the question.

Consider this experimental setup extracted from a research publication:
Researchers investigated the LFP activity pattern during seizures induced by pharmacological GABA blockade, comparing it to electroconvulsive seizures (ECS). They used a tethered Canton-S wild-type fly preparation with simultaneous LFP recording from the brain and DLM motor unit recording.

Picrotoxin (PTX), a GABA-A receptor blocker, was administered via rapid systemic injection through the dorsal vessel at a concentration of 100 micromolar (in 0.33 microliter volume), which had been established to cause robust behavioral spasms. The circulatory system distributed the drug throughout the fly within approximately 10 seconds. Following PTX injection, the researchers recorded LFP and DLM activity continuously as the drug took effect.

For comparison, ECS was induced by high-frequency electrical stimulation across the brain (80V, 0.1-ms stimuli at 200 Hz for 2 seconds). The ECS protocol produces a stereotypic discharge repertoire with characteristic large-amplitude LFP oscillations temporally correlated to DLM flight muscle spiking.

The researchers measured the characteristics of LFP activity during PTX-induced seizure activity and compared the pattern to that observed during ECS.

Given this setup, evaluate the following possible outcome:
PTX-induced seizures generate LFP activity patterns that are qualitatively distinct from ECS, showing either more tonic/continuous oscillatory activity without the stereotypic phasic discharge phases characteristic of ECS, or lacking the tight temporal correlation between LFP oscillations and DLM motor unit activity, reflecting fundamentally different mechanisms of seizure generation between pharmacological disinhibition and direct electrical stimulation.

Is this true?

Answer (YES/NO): NO